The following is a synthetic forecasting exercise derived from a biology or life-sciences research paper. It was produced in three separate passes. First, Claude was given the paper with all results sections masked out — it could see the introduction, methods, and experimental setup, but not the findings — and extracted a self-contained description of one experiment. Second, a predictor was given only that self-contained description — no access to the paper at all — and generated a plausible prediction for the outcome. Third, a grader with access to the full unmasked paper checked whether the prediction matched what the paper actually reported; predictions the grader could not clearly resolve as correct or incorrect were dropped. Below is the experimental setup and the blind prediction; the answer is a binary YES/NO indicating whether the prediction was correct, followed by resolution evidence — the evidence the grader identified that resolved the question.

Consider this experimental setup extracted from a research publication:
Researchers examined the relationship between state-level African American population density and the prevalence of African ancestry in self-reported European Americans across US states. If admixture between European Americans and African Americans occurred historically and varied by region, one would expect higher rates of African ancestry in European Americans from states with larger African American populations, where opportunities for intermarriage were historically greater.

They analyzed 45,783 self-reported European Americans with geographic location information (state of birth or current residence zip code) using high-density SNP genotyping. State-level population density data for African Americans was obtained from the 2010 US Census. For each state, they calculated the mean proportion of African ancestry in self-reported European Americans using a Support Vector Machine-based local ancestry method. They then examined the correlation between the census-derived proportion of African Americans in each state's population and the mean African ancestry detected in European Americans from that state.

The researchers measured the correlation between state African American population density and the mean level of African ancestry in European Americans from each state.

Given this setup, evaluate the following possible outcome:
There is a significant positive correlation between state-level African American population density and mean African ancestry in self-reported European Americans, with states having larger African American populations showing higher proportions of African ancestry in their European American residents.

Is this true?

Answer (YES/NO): YES